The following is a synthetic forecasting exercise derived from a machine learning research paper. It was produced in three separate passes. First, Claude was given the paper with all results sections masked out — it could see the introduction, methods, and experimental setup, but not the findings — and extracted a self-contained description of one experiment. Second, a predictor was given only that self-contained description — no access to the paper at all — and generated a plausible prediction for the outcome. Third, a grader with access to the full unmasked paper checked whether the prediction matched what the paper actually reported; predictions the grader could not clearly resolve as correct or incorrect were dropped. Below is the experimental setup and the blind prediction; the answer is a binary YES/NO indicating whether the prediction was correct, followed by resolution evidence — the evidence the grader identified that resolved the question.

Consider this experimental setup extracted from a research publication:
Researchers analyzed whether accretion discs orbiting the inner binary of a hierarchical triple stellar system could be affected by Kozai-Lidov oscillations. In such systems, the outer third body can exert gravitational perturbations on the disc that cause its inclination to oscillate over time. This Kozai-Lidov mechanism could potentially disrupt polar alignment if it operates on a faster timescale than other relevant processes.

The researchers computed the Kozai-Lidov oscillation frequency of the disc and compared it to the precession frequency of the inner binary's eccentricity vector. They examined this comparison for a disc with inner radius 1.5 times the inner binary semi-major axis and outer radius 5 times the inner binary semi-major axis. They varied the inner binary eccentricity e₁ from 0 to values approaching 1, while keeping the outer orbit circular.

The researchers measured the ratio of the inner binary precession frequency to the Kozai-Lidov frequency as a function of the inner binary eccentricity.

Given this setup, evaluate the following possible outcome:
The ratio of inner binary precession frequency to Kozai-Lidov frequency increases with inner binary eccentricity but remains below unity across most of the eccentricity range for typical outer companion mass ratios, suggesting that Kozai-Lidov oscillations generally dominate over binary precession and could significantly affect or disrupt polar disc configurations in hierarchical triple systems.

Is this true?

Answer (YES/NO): NO